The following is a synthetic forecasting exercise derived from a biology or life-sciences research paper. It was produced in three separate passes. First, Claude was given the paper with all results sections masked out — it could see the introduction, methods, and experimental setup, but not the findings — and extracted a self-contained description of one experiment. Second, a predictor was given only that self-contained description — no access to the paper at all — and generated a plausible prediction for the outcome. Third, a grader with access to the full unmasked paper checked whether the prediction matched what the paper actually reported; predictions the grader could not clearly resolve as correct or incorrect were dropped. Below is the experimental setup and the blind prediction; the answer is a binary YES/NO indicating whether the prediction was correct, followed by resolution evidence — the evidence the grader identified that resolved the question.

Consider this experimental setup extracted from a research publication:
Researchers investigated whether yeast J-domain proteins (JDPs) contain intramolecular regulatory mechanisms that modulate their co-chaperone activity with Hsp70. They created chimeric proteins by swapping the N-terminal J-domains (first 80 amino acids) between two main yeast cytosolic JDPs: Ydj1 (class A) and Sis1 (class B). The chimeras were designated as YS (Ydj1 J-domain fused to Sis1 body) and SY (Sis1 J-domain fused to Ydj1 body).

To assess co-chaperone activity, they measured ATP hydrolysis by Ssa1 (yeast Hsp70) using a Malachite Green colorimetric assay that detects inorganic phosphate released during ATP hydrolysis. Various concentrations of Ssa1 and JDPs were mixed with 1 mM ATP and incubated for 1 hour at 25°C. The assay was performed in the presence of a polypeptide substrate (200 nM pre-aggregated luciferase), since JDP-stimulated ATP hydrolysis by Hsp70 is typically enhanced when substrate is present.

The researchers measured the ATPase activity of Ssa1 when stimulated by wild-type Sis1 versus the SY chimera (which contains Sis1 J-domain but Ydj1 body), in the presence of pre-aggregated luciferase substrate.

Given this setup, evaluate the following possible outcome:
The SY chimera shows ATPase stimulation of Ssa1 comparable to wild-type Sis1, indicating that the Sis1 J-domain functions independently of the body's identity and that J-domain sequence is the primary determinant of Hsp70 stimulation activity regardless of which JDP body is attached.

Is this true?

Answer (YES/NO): NO